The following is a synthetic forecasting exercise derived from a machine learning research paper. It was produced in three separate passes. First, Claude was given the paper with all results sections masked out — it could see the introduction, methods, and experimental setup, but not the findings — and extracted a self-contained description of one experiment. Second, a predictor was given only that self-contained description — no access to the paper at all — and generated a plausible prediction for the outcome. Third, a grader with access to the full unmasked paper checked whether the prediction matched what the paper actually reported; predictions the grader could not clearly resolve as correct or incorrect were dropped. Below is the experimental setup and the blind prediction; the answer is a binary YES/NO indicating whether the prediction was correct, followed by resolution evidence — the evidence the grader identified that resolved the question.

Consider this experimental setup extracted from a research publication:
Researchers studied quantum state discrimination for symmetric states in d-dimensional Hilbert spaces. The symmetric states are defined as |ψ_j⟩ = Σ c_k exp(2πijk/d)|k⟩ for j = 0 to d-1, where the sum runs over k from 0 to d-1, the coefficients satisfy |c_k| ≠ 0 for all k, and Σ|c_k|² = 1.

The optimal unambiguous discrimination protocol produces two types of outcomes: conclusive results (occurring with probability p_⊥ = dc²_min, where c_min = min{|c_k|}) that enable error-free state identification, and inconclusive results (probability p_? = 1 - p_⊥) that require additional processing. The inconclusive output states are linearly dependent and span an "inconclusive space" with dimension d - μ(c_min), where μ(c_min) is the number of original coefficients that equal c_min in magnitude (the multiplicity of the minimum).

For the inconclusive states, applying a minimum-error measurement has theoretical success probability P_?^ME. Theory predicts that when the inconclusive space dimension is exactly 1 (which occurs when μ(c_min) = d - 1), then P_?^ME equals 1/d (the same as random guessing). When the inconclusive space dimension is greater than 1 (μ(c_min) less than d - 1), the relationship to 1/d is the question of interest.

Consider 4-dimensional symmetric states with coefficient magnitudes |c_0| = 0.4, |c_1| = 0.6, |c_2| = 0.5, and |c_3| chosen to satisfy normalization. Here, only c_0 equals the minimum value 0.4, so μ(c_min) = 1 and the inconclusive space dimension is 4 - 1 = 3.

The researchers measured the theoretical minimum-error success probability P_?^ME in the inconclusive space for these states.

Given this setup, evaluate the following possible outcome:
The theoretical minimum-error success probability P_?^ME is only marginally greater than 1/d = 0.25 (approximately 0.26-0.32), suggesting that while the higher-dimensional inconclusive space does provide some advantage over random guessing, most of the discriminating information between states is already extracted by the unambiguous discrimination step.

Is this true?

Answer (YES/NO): NO